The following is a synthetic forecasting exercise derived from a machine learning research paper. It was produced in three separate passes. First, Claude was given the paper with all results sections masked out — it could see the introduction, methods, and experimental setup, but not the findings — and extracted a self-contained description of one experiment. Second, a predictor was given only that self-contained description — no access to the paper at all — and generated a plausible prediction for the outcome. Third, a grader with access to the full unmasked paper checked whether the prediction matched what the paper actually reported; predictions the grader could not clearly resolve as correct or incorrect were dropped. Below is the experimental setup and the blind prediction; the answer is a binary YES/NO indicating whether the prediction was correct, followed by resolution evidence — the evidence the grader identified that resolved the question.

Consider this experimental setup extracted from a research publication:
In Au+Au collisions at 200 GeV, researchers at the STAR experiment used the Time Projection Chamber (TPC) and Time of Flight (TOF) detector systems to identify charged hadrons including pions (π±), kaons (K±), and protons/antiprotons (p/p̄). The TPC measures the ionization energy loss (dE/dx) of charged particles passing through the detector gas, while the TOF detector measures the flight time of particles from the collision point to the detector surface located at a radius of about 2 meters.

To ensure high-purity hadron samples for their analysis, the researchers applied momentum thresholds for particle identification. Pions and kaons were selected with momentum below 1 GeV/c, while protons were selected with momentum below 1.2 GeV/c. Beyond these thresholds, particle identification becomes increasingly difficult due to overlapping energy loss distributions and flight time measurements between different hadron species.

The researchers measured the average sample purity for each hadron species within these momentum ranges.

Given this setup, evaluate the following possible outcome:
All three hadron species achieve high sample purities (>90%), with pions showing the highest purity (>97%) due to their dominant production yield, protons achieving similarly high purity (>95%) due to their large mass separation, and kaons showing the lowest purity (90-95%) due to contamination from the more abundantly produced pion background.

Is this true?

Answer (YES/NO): NO